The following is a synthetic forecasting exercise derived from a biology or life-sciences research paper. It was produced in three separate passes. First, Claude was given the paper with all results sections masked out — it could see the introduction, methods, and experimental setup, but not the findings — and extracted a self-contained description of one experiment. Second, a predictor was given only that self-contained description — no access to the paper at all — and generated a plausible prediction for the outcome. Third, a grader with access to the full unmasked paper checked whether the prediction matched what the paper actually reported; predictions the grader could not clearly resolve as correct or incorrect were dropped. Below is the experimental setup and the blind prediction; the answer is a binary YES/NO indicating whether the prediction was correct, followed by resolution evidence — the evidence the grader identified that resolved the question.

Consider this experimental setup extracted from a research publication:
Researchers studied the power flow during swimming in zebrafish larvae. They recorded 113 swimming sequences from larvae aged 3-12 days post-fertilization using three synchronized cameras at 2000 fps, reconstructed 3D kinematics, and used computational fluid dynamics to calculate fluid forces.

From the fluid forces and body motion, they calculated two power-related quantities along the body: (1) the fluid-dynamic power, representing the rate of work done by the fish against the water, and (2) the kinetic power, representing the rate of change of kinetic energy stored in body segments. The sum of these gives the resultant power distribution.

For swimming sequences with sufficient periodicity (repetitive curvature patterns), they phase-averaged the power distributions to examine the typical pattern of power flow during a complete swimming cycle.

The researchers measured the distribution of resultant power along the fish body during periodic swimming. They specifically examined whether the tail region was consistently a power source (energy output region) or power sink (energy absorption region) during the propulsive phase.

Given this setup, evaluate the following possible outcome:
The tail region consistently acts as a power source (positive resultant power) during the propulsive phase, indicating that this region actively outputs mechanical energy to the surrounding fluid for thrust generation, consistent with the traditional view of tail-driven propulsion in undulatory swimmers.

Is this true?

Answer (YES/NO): YES